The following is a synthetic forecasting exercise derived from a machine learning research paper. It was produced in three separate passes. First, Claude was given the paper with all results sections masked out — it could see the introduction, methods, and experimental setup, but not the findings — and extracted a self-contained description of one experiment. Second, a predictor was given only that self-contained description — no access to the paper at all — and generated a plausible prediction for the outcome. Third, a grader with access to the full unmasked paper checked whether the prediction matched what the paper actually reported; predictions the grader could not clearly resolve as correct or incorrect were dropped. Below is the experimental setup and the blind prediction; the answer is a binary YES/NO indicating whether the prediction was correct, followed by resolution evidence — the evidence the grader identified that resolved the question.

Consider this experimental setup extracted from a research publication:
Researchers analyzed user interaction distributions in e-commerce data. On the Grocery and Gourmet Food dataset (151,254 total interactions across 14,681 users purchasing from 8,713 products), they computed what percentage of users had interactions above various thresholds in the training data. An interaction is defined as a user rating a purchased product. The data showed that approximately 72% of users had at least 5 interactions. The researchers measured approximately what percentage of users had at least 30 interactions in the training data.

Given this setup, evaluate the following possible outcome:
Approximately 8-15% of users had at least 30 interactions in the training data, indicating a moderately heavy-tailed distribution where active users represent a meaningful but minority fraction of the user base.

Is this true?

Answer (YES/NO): NO